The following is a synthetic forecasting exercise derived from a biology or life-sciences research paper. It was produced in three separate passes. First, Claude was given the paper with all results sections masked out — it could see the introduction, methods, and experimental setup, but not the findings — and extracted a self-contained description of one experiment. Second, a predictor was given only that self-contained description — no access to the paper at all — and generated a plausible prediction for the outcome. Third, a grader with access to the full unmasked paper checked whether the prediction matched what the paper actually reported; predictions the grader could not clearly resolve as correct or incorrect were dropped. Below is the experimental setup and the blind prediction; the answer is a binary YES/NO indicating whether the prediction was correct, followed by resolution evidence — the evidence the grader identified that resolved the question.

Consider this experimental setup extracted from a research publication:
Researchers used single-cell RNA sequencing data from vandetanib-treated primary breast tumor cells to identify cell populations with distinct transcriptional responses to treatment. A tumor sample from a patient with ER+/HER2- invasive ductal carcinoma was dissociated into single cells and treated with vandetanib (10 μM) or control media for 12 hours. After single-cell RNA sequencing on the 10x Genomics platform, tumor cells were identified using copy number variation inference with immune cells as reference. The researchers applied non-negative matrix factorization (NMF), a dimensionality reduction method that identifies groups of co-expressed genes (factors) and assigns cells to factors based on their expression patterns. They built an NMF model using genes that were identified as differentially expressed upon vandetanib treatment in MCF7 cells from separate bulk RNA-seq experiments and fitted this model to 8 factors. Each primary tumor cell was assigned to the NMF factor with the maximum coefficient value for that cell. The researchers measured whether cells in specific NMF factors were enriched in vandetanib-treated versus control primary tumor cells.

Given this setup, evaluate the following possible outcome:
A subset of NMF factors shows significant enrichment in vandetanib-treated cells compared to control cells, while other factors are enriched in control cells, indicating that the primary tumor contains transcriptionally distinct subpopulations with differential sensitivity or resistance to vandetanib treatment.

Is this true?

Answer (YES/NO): YES